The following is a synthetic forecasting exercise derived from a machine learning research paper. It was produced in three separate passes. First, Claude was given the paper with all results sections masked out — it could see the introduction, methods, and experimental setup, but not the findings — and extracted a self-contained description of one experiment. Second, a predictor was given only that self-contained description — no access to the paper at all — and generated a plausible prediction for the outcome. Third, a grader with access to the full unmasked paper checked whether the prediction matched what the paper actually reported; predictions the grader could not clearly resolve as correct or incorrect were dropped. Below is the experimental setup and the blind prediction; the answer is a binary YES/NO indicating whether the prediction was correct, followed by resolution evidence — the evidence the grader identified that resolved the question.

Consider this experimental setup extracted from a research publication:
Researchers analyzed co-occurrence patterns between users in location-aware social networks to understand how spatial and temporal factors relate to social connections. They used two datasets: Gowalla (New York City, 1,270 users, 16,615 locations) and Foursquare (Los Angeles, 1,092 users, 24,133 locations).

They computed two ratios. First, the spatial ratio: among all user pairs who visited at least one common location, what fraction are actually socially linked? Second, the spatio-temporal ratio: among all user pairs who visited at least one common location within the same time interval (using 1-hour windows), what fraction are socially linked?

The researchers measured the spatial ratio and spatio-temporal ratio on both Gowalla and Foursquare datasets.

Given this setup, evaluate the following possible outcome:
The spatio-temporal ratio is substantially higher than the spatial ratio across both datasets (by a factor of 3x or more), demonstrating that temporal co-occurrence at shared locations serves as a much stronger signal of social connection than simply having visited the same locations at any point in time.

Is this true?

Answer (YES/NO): NO